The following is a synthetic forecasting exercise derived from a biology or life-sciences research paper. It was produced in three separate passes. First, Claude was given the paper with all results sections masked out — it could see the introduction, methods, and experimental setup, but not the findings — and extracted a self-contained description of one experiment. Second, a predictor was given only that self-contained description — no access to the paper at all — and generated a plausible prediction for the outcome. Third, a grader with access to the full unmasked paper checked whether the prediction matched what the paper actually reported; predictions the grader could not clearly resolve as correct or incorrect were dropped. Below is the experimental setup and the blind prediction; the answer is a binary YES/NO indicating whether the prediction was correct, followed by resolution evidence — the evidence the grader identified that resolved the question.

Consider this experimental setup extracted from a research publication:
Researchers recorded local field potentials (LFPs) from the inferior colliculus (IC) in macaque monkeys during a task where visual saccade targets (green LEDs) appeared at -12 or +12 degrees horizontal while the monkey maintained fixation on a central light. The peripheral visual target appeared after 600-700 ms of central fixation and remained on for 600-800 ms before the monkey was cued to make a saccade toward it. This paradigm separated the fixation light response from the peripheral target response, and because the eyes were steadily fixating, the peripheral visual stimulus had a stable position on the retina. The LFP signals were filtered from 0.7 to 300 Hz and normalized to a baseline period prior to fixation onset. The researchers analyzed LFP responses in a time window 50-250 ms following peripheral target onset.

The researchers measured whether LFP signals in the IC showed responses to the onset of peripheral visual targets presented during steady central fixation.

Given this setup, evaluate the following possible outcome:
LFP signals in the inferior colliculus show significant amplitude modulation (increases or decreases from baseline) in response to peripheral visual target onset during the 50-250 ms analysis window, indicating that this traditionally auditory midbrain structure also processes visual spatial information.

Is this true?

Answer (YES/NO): YES